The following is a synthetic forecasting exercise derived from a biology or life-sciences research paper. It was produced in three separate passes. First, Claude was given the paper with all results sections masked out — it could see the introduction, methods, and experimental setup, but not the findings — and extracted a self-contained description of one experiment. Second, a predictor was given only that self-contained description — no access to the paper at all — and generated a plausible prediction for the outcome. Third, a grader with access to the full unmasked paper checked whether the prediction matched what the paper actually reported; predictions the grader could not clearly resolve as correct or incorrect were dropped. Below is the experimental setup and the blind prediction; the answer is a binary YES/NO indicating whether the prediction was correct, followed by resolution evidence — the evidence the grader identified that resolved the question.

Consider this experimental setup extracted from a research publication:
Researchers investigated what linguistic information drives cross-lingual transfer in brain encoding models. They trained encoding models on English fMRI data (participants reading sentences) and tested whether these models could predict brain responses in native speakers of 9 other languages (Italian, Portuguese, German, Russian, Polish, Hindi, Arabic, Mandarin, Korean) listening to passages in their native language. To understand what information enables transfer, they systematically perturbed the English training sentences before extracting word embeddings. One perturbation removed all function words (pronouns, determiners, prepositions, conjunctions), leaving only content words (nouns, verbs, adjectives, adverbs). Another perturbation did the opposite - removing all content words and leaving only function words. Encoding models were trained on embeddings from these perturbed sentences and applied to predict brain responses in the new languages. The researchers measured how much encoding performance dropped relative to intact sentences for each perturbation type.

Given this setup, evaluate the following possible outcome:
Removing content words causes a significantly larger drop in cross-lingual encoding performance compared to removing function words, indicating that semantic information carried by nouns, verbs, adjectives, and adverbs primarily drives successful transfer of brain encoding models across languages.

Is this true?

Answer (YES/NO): YES